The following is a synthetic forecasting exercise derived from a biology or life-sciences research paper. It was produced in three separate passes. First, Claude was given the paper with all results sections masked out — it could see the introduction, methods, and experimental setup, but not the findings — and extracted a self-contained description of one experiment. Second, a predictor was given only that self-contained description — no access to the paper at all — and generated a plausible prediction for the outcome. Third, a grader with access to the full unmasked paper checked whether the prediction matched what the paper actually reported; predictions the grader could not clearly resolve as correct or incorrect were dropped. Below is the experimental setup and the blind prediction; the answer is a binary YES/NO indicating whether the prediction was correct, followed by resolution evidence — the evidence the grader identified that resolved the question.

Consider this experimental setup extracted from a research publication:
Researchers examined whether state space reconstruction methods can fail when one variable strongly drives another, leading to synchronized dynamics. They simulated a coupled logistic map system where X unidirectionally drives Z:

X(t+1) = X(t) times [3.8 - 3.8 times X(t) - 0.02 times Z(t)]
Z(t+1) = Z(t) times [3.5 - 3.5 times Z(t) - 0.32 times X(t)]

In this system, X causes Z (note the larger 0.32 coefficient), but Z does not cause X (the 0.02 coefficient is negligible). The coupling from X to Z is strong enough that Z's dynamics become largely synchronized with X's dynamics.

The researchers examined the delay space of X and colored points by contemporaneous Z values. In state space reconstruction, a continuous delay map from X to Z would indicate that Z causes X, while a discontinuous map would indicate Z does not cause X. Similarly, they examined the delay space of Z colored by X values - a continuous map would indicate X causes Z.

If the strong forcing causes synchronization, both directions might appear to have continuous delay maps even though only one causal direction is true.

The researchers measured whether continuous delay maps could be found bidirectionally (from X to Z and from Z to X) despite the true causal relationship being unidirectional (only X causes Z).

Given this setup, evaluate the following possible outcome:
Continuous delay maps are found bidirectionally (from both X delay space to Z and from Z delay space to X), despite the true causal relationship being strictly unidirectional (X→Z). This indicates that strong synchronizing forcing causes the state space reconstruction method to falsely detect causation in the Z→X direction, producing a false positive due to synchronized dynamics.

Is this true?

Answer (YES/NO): YES